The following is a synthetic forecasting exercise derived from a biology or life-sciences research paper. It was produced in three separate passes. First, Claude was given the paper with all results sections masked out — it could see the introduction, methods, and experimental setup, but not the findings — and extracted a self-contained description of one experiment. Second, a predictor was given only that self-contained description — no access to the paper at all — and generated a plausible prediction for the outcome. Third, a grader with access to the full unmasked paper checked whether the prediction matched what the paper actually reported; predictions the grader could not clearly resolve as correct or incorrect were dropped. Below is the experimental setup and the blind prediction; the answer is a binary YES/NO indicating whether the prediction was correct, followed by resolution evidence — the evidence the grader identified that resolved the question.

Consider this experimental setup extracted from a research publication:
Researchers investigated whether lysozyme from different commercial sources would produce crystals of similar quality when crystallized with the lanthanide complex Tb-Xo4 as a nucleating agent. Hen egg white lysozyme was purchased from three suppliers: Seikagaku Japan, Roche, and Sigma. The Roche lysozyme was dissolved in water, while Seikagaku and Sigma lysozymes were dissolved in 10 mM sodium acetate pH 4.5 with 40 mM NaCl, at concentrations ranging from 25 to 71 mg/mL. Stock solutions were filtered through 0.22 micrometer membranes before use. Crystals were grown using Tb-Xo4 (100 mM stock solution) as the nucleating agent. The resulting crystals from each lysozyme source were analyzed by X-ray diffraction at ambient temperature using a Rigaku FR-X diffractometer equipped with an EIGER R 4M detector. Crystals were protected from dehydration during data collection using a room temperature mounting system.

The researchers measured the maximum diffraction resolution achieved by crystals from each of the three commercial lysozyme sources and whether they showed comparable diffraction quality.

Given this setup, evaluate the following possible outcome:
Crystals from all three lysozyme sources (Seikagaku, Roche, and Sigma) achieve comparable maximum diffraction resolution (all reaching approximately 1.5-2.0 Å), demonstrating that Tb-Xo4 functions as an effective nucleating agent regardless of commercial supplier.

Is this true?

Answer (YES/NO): YES